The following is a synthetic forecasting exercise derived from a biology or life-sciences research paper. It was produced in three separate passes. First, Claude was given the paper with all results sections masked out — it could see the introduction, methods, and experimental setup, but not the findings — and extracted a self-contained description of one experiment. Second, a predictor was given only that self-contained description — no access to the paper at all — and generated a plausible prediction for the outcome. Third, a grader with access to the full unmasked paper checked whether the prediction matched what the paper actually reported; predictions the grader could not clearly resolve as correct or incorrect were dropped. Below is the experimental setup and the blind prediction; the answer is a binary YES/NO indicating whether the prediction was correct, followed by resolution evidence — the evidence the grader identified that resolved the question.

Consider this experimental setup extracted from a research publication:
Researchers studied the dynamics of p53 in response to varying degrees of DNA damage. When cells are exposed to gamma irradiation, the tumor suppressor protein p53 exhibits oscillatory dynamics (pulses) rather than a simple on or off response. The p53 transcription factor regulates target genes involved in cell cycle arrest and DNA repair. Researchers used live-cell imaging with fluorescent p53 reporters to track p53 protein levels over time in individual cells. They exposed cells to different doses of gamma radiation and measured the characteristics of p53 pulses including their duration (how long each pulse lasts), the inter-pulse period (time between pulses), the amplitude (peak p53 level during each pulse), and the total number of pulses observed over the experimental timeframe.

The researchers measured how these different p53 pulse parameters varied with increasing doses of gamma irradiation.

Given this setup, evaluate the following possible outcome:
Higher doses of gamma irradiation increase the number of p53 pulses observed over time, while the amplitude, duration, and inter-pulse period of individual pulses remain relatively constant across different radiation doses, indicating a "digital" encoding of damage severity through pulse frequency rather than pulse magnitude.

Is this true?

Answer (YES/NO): YES